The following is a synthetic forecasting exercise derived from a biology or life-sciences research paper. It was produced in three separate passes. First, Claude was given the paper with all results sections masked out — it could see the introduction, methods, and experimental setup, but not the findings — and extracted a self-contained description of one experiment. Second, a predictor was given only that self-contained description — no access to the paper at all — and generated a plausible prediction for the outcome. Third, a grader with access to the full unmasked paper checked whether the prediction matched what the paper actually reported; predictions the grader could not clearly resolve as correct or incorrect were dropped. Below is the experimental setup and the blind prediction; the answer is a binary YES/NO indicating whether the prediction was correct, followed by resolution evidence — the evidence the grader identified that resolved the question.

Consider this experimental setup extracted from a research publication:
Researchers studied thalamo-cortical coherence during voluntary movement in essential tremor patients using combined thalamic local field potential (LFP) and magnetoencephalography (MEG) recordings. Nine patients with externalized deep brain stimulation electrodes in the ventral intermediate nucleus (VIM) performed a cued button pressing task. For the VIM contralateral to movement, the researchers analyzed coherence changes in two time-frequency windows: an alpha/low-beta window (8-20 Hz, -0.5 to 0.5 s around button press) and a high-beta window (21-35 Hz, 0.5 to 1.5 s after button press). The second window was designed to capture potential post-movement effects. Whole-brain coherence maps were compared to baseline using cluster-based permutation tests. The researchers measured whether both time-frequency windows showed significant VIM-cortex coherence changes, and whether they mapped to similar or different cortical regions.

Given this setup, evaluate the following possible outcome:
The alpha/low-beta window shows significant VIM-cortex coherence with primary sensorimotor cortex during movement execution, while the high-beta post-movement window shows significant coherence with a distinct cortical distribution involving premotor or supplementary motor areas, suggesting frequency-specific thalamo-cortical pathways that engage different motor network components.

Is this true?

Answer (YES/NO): NO